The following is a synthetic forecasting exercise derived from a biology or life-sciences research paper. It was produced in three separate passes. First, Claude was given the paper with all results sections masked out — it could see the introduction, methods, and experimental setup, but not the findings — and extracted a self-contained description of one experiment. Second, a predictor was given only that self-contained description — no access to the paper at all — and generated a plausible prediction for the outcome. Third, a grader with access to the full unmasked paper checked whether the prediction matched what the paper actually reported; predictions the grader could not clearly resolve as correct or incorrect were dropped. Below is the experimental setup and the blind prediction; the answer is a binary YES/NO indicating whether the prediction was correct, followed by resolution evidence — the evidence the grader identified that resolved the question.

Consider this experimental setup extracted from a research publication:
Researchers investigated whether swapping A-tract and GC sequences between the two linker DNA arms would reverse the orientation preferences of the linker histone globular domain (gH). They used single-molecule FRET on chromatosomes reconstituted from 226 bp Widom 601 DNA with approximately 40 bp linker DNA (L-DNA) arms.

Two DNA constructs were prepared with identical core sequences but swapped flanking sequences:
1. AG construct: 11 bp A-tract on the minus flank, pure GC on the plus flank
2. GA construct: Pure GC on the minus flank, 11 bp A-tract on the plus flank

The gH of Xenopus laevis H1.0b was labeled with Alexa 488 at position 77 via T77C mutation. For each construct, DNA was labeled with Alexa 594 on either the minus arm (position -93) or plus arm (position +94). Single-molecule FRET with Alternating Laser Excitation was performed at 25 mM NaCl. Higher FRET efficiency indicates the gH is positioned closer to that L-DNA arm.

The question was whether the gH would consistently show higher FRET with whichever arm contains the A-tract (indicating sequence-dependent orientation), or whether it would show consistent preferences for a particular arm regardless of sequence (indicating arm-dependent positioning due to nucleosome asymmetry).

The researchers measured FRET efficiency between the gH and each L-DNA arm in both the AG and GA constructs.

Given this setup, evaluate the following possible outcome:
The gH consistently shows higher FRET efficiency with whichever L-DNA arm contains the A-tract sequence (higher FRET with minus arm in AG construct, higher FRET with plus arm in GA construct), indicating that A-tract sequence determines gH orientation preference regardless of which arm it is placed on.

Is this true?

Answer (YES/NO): YES